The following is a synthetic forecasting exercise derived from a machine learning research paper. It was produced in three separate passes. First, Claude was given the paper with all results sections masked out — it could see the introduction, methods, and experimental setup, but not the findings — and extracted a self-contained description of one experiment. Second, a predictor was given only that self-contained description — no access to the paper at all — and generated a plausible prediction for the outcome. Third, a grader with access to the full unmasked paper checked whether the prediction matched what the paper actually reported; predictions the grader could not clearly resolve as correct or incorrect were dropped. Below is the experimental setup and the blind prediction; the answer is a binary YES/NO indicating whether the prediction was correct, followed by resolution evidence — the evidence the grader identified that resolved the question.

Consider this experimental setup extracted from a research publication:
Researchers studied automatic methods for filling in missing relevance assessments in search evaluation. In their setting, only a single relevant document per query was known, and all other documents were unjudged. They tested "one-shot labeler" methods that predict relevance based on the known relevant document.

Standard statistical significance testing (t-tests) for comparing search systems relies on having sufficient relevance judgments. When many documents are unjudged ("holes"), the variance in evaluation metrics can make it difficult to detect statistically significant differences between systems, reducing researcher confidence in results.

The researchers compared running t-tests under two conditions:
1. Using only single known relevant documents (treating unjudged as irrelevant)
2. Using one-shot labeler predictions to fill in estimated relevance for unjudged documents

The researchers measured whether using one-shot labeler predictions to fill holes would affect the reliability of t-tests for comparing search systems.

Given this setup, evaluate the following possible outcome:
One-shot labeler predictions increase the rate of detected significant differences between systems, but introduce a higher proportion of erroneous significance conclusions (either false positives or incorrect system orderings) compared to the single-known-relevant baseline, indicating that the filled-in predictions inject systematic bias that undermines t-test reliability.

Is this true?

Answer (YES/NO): NO